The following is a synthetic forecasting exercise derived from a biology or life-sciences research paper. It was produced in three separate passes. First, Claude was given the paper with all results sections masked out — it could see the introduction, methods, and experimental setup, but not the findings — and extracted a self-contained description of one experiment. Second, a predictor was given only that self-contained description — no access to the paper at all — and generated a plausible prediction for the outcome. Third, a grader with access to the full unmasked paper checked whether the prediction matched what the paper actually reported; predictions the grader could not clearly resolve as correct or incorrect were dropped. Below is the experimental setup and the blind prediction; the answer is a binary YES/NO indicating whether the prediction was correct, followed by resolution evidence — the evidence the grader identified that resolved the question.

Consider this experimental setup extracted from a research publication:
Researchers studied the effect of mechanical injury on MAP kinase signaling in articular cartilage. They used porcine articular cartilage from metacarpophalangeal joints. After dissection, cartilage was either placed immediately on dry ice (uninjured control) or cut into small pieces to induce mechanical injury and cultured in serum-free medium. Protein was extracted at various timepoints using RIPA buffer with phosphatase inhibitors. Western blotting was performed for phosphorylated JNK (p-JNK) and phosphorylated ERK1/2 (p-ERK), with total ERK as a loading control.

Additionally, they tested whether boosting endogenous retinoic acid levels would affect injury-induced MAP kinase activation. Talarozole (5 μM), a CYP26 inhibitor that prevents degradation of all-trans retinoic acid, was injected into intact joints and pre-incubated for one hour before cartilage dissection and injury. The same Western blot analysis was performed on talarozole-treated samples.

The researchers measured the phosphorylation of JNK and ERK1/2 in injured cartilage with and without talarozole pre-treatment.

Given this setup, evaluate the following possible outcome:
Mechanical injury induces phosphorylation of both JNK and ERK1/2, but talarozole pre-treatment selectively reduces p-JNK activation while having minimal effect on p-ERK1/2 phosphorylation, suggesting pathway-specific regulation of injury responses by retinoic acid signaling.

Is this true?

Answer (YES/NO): NO